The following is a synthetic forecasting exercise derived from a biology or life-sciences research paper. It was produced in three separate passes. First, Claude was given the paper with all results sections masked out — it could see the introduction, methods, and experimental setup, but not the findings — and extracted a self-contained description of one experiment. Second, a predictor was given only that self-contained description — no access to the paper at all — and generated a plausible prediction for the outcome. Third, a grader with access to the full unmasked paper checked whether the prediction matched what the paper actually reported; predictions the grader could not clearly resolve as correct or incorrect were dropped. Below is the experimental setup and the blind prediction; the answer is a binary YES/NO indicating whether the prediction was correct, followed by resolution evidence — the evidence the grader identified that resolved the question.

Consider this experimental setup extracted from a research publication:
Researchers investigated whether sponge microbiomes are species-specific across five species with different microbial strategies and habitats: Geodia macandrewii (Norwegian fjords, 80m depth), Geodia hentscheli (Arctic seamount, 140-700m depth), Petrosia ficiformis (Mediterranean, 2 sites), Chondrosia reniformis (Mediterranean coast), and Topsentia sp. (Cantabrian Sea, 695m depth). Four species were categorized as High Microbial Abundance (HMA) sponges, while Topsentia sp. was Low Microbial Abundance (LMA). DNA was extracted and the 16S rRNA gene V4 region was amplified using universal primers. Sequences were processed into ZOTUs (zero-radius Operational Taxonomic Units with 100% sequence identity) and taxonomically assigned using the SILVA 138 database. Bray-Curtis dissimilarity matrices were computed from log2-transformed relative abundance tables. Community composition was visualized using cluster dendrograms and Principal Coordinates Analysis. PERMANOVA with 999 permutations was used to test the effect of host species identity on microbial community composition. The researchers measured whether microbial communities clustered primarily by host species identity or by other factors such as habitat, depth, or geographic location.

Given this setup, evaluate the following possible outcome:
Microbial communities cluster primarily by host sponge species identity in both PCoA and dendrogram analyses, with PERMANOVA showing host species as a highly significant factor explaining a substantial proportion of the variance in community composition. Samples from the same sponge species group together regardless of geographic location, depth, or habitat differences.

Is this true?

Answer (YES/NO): NO